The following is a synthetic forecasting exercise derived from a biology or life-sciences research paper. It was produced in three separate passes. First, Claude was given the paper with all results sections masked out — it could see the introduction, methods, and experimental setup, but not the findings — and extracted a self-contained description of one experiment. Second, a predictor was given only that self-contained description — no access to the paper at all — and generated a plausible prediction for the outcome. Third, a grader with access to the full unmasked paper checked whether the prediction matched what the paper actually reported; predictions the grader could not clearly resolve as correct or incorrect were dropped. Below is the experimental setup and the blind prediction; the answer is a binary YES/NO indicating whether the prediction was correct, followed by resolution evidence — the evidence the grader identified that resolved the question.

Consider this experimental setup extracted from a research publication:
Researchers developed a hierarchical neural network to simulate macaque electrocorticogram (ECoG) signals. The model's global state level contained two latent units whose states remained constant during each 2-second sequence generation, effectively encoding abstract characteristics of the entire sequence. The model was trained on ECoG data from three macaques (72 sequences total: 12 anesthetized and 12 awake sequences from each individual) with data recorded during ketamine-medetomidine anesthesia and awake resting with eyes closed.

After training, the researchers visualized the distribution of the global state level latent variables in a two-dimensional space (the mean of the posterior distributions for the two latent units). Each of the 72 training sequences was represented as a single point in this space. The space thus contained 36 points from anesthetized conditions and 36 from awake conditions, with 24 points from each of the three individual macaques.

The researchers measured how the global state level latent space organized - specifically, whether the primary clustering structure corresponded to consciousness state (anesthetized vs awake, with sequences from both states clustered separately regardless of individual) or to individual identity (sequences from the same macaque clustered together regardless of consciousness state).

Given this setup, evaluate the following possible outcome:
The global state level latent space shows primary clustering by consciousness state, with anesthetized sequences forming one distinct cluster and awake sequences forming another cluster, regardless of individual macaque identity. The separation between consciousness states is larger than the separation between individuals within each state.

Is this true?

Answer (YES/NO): YES